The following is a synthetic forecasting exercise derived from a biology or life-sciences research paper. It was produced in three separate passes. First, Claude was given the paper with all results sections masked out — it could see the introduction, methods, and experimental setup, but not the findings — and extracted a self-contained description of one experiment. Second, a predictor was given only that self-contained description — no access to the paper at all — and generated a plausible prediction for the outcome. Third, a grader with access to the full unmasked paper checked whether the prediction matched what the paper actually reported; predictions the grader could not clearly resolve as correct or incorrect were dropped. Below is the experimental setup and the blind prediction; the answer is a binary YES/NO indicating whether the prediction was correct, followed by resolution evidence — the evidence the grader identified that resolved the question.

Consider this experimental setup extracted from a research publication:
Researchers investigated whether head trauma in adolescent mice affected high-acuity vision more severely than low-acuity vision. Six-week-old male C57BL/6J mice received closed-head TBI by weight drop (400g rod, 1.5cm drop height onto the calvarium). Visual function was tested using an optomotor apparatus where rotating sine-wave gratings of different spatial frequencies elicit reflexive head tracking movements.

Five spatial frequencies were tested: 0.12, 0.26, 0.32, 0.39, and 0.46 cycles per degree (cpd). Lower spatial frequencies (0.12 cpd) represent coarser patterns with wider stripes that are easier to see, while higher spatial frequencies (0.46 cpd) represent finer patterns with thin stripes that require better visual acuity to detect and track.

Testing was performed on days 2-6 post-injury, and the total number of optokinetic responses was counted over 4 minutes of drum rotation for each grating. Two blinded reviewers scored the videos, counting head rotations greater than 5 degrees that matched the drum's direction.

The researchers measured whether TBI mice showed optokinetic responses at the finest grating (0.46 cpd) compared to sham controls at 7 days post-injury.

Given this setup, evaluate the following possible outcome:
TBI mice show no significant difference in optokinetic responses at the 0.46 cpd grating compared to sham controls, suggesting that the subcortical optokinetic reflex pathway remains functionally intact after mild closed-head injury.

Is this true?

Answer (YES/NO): NO